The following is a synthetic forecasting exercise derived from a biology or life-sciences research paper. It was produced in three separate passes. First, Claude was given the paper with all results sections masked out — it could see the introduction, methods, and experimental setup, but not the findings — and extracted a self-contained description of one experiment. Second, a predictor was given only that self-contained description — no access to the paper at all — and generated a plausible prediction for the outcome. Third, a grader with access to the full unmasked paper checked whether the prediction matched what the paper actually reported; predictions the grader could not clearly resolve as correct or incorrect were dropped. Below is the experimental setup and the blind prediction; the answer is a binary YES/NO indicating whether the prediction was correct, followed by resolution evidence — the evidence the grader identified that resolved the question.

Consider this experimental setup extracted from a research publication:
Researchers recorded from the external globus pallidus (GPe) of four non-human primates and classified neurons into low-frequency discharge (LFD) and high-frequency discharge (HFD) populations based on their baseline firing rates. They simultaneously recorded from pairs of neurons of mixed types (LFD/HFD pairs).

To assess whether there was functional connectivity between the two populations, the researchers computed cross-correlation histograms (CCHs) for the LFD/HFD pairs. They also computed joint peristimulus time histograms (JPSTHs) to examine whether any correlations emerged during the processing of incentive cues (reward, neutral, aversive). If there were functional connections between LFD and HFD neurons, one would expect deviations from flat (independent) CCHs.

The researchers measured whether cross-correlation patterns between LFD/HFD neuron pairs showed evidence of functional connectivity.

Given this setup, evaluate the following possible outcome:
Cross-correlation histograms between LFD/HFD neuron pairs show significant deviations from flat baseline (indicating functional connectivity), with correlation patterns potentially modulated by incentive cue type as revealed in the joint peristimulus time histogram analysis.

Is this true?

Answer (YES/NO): NO